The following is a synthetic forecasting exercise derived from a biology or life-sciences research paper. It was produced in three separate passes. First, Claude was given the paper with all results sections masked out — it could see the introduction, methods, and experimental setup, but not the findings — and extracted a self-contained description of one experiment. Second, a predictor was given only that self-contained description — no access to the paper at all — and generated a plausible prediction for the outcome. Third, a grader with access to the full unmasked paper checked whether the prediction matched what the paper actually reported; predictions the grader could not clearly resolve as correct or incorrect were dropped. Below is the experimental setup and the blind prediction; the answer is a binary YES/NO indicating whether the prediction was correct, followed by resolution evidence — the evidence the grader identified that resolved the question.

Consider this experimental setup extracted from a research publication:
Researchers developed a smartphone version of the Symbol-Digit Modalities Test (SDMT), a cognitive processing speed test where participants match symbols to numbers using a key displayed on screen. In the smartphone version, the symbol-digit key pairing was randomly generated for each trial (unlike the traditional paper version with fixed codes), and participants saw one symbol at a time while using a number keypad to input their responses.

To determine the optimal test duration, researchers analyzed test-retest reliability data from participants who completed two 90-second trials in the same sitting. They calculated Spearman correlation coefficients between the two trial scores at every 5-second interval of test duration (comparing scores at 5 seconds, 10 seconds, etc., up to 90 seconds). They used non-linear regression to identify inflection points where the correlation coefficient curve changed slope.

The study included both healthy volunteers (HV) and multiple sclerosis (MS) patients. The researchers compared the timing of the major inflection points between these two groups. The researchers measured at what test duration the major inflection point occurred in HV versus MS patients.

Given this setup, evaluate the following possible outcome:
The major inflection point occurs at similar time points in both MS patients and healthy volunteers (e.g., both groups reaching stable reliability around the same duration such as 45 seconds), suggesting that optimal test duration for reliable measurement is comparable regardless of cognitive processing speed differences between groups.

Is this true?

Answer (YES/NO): NO